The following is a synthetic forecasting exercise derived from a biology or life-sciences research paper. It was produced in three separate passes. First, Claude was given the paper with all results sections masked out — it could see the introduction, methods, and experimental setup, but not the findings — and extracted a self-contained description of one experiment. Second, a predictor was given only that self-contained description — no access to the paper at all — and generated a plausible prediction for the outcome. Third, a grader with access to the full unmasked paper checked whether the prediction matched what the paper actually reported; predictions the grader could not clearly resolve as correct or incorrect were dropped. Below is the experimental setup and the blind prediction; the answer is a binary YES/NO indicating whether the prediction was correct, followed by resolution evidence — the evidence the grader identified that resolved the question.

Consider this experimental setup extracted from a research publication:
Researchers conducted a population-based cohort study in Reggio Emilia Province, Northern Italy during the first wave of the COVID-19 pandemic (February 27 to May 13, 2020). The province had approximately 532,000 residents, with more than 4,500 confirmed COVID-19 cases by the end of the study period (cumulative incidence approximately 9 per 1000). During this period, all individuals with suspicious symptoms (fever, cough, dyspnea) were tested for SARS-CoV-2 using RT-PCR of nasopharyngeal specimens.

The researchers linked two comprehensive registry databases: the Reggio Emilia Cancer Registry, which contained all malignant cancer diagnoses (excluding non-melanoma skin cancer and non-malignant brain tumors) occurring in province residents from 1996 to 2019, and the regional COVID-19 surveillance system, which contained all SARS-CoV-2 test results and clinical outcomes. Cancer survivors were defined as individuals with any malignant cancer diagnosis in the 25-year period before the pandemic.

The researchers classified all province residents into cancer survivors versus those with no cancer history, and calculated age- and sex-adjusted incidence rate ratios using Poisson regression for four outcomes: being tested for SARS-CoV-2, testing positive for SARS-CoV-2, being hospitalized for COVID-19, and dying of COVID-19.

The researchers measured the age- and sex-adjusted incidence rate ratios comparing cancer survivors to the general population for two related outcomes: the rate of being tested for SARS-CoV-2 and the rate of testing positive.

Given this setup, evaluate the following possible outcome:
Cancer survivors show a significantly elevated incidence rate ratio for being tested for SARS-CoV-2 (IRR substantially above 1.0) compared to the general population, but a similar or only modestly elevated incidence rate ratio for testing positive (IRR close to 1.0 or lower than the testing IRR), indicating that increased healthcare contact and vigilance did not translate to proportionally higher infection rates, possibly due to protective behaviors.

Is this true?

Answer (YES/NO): YES